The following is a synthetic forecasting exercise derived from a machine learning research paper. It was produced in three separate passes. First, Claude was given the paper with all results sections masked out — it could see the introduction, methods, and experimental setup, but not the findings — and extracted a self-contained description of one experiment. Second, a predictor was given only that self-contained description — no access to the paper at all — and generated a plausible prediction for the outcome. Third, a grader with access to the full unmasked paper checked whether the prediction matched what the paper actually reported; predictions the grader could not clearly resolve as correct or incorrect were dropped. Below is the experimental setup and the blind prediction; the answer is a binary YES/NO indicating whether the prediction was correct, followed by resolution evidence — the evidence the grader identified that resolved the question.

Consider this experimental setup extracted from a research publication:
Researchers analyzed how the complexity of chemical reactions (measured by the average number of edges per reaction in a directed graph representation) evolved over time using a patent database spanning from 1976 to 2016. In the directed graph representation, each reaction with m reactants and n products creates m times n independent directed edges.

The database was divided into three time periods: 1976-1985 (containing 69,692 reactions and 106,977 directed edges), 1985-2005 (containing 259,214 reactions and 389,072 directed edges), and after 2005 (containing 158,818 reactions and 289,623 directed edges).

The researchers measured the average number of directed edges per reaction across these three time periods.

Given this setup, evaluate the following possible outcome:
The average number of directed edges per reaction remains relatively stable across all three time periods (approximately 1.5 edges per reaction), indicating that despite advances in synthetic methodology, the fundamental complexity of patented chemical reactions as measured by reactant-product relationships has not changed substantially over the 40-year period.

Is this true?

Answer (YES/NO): NO